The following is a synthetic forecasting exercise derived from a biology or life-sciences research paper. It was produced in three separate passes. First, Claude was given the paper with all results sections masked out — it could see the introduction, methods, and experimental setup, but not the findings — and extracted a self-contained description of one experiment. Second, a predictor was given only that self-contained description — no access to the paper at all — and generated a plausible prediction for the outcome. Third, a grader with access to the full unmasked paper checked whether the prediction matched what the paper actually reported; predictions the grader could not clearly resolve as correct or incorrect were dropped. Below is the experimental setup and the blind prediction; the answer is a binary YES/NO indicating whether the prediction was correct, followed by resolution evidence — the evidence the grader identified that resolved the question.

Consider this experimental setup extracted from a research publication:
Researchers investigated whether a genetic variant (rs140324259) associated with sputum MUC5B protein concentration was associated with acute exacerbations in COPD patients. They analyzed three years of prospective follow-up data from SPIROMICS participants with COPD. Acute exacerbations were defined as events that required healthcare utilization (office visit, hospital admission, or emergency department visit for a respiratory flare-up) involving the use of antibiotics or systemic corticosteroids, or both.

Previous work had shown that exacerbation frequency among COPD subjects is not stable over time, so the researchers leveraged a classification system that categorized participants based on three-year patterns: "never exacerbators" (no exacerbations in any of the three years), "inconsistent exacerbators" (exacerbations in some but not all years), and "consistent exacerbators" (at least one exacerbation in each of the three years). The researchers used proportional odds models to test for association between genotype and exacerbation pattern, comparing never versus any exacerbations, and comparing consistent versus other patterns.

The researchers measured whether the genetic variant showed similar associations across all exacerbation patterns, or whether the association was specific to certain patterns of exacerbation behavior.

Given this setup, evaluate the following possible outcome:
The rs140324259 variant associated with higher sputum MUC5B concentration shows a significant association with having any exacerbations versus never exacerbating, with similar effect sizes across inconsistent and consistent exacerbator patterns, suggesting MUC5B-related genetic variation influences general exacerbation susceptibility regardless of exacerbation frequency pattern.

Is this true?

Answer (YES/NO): NO